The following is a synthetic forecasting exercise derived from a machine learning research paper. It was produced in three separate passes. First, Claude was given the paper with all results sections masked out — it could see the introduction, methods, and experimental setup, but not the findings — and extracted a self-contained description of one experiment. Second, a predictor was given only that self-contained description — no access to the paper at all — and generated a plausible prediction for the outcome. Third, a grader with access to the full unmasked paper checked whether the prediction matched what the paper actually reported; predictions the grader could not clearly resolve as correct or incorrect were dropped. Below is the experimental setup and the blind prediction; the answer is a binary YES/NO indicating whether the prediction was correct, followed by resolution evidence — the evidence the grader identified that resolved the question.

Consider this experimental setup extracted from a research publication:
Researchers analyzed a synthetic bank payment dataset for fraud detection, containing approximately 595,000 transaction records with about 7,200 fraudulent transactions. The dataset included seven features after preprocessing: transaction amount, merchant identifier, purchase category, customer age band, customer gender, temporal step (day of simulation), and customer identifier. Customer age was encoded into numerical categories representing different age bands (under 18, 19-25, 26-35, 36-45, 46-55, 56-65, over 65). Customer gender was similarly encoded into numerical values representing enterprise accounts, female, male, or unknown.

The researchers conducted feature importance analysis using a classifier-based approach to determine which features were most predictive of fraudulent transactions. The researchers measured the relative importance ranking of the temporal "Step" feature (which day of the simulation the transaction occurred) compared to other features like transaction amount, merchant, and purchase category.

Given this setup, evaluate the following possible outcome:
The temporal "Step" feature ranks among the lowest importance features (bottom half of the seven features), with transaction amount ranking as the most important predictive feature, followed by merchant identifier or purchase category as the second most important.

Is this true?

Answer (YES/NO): YES